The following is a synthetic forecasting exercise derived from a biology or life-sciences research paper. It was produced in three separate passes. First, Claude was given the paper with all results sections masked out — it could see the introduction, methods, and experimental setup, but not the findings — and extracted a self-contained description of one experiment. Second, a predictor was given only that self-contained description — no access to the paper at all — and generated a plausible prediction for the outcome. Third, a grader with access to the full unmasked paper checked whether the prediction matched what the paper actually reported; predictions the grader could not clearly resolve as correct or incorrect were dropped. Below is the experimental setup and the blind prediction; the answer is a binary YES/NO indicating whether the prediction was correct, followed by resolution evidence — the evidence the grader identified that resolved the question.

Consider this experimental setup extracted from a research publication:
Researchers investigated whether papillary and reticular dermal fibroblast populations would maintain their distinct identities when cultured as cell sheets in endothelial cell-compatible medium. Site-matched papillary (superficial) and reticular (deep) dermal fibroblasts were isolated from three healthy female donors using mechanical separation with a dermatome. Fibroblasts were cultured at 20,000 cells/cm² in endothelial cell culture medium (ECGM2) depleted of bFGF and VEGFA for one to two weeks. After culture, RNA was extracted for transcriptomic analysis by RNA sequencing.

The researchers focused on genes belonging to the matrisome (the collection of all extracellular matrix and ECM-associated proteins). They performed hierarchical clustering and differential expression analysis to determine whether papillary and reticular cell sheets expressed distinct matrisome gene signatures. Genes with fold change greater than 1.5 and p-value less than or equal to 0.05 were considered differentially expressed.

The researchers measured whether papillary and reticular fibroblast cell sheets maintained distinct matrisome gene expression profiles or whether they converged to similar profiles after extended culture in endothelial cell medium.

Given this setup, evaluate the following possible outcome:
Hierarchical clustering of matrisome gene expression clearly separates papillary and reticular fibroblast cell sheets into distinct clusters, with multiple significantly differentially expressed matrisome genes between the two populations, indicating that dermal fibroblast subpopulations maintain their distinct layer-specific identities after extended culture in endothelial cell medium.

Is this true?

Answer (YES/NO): YES